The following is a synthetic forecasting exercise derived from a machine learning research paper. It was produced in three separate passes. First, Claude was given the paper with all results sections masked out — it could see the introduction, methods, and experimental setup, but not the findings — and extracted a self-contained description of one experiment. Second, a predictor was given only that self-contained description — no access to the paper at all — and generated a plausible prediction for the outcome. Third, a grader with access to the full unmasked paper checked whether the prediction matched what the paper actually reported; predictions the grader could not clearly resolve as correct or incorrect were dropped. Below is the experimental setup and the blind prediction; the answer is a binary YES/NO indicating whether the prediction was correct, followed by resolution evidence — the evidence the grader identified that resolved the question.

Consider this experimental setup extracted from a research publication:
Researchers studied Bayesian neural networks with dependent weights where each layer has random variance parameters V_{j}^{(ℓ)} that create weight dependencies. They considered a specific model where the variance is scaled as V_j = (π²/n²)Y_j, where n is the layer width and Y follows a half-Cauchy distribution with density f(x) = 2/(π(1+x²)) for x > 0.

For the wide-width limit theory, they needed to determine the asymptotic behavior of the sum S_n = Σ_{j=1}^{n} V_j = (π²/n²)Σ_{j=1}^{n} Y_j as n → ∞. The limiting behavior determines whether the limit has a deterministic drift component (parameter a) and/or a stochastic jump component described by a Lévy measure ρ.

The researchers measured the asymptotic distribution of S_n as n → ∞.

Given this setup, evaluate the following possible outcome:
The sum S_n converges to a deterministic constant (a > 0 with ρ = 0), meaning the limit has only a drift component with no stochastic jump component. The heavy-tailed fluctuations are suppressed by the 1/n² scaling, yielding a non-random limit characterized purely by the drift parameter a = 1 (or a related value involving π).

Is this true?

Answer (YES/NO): NO